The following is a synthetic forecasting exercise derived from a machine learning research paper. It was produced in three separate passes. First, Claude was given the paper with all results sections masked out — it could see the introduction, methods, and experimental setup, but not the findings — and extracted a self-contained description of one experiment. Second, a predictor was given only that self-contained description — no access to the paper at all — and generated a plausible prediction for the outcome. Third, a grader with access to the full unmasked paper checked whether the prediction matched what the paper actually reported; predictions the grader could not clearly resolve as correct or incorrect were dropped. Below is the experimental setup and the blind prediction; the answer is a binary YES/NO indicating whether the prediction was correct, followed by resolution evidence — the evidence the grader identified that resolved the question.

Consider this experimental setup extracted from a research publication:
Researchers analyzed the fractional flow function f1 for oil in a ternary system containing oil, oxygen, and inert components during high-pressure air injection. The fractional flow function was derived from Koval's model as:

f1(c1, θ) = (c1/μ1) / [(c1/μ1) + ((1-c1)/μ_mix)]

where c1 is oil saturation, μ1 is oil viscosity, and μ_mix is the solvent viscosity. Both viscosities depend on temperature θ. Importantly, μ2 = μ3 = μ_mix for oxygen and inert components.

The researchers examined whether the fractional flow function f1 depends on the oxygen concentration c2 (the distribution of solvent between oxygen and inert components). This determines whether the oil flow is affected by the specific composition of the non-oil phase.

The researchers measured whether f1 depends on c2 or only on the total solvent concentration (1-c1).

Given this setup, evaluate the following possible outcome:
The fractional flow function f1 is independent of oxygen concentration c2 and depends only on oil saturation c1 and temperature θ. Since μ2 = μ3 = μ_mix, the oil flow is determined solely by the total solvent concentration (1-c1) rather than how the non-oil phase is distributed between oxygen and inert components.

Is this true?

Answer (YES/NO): YES